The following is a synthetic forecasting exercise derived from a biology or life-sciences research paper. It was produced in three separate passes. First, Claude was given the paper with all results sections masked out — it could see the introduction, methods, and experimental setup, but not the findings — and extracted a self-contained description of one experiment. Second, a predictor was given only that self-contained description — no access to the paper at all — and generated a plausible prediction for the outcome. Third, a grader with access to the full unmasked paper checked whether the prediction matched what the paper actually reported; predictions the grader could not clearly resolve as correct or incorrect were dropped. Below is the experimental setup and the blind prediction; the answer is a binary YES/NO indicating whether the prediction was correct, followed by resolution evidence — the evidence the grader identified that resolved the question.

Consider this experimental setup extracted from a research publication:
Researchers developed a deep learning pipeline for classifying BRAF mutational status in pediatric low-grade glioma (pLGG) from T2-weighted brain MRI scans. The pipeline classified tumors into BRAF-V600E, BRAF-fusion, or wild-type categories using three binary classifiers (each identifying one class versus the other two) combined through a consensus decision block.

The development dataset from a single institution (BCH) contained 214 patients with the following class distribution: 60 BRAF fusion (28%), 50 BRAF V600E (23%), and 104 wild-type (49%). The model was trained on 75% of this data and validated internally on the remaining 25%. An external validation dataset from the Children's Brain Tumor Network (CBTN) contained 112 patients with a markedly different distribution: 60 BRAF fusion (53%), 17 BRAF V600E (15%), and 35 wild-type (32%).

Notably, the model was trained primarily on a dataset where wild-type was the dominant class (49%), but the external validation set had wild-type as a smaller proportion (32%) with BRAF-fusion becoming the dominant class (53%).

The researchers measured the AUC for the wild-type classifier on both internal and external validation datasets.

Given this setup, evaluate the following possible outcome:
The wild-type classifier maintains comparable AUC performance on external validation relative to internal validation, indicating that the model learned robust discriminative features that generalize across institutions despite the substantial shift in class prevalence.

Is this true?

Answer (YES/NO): YES